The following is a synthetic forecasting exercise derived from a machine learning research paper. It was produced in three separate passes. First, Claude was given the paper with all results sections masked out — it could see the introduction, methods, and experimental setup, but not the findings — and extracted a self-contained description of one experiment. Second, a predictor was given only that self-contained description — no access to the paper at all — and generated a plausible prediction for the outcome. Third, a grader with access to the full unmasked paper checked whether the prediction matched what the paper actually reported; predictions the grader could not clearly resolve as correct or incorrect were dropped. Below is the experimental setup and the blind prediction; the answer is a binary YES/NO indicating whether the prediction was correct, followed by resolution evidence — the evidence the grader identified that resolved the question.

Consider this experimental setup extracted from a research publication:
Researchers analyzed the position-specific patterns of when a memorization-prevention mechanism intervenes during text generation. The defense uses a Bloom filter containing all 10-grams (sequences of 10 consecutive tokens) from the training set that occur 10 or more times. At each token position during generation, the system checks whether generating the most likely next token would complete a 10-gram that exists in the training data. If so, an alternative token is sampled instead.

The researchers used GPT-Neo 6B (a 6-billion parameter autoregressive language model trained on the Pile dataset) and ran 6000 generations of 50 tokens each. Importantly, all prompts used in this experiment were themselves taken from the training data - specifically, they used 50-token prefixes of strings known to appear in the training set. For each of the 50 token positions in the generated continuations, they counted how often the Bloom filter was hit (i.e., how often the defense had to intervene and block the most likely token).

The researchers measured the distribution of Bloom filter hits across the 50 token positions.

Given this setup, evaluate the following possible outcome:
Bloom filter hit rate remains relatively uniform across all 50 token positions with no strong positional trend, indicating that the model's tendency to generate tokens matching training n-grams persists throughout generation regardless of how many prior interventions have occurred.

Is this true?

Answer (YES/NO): NO